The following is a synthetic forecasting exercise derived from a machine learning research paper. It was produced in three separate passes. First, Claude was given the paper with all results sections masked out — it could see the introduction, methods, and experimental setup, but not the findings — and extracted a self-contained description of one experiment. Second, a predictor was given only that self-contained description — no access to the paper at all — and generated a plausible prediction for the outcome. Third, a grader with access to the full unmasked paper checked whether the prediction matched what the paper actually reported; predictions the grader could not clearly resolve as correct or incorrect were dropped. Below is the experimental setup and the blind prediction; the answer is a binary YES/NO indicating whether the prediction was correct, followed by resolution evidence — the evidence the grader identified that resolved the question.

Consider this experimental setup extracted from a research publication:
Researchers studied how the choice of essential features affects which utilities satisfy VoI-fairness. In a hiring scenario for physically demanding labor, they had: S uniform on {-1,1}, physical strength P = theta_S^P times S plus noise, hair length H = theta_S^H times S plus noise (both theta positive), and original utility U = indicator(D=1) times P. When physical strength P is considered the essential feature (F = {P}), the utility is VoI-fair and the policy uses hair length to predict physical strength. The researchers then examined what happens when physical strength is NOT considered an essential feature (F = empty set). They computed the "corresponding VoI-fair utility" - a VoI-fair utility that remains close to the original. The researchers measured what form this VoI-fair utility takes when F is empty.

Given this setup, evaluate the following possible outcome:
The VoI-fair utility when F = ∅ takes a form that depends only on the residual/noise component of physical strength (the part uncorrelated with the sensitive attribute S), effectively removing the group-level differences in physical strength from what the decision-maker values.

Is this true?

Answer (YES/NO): YES